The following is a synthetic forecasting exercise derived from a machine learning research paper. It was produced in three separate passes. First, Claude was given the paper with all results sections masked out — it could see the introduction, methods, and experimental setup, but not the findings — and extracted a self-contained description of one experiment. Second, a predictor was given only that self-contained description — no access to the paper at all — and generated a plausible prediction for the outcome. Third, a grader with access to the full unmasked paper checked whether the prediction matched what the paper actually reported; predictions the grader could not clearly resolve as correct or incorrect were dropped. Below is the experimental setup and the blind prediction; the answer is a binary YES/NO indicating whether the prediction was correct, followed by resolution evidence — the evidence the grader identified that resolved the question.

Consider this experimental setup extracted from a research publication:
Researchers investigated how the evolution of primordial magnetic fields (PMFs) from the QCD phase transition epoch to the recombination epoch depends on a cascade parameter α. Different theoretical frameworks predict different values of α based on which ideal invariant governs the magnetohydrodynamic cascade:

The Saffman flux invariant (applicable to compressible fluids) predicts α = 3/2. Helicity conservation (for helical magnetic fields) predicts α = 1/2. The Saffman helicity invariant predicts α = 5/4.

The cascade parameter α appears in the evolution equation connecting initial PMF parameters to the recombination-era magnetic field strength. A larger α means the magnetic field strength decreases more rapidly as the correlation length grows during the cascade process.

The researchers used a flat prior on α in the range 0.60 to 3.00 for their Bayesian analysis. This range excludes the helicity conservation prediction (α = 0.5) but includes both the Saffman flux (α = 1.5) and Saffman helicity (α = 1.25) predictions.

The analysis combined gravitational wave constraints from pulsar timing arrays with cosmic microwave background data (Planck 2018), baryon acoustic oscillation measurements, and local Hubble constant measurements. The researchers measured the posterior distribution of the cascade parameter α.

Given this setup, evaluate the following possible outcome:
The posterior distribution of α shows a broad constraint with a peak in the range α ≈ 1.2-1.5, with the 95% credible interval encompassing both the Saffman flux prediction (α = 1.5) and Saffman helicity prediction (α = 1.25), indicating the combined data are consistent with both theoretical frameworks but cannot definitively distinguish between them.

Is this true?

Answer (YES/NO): NO